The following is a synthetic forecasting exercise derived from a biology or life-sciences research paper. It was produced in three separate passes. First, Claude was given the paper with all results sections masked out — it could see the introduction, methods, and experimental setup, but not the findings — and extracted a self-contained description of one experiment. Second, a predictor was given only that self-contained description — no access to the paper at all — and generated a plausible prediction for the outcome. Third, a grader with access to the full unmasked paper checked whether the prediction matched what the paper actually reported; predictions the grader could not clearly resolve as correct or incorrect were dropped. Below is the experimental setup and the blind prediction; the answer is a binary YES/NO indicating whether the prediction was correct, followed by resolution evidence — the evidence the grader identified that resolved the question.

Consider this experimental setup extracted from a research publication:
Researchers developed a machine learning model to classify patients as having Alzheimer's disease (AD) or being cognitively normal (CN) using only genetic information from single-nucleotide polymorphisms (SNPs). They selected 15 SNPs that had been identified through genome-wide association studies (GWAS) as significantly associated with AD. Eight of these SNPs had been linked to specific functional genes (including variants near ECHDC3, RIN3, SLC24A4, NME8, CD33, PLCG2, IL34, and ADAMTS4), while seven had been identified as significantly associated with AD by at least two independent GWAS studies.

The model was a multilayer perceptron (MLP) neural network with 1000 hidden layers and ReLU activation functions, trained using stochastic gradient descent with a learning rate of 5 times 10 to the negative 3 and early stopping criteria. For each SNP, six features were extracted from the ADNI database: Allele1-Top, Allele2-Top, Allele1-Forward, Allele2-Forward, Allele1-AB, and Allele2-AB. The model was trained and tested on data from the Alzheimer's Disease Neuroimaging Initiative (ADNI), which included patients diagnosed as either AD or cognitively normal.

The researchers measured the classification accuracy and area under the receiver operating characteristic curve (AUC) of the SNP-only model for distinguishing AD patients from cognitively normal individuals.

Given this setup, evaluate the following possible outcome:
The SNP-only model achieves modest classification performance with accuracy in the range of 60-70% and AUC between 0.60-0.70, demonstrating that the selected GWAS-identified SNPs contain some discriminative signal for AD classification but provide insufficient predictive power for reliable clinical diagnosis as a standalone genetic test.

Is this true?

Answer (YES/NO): YES